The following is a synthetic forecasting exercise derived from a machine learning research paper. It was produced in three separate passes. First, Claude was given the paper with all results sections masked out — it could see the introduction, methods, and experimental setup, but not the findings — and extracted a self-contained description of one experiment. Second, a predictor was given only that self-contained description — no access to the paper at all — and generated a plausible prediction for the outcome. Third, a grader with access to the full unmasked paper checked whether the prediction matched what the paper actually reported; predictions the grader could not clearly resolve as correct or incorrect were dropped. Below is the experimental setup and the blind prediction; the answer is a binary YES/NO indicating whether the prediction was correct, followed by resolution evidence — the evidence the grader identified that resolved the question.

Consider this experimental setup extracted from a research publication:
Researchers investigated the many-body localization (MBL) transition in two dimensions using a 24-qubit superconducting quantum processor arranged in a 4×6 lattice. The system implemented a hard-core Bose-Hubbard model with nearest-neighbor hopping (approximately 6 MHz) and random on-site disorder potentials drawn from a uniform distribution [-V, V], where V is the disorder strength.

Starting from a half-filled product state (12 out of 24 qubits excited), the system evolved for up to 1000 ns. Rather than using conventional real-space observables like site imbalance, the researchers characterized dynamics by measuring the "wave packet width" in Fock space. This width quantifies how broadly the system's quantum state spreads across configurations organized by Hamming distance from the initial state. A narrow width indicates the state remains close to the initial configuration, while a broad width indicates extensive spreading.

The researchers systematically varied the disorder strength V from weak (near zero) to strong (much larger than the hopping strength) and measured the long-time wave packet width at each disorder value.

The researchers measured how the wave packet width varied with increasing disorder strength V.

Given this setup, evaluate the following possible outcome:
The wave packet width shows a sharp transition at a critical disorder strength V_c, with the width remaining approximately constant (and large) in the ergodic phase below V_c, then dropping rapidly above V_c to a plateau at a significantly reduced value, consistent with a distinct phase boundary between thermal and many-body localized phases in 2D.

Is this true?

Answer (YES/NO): NO